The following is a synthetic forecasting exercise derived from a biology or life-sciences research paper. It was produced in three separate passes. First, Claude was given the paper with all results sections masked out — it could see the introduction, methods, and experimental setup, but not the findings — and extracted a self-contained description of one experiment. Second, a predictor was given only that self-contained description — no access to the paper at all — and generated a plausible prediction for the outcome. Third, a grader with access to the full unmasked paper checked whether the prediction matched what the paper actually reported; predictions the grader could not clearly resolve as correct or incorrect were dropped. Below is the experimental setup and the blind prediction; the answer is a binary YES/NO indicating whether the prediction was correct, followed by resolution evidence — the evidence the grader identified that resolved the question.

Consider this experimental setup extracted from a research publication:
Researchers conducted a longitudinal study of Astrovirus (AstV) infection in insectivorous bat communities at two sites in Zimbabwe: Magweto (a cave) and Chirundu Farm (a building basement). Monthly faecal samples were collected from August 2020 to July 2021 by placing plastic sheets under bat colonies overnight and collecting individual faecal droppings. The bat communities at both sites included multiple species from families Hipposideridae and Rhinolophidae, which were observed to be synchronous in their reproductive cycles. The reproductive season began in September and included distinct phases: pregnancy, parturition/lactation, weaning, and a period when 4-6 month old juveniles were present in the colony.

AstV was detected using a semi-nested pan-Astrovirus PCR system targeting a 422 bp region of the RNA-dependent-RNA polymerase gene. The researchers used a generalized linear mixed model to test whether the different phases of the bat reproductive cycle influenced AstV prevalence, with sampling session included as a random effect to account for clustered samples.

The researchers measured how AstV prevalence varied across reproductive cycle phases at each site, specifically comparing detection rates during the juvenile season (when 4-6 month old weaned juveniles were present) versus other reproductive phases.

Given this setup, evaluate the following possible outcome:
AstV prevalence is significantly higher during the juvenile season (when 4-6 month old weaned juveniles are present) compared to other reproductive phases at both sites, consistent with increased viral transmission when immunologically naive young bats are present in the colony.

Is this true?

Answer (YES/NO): NO